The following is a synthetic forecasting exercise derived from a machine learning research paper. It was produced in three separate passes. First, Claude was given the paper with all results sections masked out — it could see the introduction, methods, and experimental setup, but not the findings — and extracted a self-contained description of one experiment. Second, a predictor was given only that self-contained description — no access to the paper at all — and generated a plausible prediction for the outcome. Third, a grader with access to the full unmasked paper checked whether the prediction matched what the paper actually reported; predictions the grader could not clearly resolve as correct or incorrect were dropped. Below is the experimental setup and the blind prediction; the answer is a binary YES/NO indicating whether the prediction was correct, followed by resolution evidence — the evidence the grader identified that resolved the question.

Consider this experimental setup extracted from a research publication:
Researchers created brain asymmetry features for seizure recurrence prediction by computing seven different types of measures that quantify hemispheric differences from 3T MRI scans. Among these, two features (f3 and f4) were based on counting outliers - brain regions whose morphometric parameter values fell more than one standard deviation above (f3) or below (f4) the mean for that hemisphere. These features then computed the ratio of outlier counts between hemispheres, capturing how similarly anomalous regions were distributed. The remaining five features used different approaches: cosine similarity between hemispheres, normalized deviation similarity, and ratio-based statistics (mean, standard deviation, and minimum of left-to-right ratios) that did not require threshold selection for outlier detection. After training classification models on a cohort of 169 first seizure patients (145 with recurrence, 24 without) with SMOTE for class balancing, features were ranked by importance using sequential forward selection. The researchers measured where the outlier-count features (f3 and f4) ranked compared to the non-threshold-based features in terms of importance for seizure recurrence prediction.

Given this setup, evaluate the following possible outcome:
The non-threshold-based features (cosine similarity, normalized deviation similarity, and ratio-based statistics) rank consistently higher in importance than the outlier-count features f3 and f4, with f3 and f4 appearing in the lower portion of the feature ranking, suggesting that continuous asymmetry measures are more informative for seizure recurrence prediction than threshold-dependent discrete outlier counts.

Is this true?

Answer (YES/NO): NO